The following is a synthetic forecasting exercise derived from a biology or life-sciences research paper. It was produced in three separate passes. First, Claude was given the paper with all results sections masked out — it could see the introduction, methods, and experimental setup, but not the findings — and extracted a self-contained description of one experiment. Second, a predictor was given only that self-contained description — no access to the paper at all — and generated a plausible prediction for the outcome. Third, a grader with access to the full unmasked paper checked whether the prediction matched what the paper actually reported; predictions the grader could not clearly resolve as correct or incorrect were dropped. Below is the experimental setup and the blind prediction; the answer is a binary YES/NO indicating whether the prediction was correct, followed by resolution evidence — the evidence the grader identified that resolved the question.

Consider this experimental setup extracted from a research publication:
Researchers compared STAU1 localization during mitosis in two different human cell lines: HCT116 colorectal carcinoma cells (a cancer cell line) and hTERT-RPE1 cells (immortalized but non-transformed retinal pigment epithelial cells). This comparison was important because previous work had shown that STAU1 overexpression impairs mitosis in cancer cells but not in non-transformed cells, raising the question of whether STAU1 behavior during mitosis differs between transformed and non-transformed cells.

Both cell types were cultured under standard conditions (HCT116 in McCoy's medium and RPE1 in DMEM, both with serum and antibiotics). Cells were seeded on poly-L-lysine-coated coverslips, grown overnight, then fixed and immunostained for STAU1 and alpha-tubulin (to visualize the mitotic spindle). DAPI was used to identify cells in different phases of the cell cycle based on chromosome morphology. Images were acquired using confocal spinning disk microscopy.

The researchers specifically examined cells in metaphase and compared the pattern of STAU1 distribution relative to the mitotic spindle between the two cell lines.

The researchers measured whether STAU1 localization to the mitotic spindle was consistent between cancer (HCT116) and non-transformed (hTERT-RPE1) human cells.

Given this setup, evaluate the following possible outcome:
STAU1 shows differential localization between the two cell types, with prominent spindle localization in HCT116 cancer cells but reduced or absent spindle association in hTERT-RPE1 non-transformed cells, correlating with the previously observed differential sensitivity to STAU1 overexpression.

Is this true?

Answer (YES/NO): NO